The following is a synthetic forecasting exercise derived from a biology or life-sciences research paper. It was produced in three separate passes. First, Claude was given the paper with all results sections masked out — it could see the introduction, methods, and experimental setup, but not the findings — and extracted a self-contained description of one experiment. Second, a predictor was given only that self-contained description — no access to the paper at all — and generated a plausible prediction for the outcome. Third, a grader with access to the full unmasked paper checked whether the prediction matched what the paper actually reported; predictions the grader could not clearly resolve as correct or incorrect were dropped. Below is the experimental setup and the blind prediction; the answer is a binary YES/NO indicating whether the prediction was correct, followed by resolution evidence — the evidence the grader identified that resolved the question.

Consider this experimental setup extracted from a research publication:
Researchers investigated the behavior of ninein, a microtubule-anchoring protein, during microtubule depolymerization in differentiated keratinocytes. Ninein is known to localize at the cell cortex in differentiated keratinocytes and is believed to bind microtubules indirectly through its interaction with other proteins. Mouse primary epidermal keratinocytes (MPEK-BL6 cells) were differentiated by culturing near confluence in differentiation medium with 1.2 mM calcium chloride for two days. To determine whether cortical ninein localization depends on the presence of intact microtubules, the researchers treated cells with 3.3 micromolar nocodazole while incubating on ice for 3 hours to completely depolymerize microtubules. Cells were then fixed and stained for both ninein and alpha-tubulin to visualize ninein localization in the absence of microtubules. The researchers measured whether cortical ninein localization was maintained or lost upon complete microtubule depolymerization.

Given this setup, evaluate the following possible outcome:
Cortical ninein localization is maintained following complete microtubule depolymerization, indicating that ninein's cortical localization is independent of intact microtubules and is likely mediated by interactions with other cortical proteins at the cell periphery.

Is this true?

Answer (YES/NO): YES